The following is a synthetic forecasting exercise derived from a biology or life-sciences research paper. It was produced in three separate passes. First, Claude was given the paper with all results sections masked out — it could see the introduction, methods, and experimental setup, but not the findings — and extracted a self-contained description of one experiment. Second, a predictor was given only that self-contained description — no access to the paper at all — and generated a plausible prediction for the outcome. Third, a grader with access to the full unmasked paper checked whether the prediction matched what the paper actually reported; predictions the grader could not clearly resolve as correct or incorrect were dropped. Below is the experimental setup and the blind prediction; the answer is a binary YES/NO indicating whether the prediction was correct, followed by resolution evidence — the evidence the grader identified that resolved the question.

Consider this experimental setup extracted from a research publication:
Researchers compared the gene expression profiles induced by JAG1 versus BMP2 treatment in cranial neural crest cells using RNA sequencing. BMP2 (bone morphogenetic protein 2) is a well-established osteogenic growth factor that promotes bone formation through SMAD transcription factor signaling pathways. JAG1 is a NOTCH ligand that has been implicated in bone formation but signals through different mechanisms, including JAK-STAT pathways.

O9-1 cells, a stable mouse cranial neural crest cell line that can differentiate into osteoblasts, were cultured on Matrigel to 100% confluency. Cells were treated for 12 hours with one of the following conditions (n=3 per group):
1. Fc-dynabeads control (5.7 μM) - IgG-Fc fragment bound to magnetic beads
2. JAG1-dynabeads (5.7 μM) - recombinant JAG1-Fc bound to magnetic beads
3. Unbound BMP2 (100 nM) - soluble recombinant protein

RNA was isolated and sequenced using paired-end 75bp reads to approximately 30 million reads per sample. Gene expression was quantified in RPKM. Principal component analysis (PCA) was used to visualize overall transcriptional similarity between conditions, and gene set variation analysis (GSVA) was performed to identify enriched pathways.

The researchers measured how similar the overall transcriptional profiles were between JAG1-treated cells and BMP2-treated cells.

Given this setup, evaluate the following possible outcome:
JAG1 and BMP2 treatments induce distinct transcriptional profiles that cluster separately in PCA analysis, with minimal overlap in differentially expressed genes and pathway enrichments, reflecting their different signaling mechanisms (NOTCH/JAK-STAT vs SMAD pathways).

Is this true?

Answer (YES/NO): YES